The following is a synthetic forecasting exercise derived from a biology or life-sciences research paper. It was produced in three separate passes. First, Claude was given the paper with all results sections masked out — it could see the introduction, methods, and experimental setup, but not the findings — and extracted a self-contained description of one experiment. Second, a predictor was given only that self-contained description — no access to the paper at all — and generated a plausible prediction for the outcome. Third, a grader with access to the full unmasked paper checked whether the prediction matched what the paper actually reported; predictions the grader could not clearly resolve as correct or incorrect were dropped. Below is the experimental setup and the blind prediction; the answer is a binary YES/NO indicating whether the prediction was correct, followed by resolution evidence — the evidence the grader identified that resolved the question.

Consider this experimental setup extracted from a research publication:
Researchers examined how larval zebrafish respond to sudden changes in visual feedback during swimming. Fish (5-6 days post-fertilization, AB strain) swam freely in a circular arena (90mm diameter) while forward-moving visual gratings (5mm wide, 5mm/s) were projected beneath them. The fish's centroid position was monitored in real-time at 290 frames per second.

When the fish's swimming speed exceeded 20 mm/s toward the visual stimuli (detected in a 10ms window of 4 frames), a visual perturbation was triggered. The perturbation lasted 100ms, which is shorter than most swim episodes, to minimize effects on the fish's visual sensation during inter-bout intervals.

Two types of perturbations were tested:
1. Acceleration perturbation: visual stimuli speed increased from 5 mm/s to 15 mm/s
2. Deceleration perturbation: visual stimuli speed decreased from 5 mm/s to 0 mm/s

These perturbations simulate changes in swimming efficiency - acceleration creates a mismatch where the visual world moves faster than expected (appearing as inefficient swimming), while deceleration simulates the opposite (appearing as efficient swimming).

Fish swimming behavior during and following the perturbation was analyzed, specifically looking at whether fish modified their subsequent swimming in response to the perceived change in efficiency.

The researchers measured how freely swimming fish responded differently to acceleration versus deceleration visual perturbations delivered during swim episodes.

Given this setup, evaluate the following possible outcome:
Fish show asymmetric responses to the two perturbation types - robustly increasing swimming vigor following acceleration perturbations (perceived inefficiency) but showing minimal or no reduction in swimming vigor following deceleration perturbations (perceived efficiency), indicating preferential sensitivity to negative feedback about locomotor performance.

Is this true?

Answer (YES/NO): NO